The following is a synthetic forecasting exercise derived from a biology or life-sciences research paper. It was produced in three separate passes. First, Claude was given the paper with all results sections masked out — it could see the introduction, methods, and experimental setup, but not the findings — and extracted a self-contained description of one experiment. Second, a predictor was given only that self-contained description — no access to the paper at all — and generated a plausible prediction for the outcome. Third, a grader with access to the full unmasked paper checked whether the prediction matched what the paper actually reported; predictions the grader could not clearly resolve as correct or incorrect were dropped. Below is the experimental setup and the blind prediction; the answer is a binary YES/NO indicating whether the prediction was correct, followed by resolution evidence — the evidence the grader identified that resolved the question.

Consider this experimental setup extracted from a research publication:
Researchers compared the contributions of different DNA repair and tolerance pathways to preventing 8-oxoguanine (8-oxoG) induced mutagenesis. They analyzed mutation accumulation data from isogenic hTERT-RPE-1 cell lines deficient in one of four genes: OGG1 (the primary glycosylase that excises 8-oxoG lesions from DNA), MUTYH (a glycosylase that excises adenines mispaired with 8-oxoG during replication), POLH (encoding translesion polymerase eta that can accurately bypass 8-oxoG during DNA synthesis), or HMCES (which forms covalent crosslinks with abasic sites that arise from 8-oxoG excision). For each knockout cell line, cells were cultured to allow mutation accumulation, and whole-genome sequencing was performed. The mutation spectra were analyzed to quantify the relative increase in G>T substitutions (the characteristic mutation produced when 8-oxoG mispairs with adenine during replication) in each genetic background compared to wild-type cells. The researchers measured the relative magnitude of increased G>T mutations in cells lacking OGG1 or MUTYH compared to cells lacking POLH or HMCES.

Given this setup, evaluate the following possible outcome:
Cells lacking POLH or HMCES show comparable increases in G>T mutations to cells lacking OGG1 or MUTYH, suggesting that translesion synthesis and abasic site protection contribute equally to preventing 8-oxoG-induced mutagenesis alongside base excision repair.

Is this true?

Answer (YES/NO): NO